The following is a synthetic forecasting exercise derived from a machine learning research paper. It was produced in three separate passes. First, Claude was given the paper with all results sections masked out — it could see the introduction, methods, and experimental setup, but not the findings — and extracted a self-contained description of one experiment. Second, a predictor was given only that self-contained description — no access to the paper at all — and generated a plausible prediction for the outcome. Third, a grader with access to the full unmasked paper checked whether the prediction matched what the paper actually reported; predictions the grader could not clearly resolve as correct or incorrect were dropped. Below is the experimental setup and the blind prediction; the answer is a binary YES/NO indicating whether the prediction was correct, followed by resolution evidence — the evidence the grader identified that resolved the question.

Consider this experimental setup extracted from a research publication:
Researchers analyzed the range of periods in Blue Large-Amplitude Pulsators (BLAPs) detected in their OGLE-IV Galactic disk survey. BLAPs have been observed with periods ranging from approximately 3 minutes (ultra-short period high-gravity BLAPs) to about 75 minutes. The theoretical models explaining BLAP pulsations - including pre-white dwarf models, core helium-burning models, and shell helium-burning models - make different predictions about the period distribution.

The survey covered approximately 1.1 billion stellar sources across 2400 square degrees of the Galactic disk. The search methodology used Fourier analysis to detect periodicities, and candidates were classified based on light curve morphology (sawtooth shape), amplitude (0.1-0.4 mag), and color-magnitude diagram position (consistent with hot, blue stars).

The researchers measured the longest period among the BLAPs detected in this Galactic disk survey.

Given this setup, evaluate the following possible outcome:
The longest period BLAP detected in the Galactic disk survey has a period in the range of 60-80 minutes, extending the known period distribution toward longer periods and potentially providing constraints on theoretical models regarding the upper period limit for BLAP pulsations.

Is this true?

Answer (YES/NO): YES